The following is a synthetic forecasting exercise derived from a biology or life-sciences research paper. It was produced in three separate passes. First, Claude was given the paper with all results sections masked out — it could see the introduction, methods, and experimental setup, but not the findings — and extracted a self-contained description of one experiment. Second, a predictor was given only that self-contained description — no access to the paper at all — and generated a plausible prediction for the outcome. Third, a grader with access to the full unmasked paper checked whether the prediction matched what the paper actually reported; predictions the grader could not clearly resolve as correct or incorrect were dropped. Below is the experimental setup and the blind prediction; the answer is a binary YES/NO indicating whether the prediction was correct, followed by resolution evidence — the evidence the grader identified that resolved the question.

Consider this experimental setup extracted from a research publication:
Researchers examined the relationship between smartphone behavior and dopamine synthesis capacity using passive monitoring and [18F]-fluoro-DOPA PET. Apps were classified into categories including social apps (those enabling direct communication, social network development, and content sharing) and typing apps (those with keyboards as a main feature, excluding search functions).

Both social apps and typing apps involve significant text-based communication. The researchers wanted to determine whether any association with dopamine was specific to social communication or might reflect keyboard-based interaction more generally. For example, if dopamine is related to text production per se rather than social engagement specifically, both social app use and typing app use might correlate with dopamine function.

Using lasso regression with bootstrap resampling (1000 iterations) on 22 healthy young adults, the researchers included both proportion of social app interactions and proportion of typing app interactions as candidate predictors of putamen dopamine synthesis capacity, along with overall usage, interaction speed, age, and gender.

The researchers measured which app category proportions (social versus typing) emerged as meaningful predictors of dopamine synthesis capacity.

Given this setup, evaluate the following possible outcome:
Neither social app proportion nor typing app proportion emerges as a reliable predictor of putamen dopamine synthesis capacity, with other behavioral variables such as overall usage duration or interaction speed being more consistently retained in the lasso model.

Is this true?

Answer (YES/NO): NO